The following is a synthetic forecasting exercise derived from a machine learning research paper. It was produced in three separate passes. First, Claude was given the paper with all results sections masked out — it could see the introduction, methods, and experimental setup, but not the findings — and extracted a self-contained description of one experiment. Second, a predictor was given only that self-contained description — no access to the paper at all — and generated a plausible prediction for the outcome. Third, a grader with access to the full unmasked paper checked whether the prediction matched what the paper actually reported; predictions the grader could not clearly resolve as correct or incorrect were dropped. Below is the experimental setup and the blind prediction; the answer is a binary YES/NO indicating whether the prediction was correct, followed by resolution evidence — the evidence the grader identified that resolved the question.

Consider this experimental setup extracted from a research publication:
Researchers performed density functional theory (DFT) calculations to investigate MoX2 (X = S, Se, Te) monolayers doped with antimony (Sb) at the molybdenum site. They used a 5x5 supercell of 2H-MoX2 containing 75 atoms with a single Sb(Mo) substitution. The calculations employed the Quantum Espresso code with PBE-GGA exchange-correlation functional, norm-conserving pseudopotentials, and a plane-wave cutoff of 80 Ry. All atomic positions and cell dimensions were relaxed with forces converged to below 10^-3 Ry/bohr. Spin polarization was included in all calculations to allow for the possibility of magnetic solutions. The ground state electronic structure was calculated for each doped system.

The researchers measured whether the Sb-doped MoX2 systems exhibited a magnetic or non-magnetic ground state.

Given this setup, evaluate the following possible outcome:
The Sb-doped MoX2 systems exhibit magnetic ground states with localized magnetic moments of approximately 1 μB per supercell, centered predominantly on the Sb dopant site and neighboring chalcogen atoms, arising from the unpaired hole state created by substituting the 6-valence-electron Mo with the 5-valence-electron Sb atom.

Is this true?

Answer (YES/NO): NO